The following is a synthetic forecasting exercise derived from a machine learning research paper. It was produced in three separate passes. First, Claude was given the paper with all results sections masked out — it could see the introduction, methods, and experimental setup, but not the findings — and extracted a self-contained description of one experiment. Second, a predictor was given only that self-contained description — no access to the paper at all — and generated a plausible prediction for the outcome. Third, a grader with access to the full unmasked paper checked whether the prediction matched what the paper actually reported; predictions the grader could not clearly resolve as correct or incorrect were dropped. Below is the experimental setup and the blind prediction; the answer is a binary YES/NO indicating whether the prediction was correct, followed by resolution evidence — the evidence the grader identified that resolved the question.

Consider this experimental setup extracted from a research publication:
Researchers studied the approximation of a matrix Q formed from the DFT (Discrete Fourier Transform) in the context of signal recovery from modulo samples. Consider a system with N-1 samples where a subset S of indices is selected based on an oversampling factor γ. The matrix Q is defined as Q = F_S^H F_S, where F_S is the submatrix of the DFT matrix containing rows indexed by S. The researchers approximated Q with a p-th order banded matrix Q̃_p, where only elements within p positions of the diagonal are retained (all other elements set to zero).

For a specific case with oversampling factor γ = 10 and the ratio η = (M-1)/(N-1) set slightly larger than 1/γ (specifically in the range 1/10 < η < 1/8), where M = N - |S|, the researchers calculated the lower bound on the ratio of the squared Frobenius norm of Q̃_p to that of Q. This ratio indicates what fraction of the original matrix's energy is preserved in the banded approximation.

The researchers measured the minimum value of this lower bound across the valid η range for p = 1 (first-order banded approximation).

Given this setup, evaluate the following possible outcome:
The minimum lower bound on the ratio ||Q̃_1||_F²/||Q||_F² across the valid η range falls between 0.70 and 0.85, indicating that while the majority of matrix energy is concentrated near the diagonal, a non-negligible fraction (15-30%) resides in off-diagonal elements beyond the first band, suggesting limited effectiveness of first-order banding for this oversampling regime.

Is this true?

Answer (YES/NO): NO